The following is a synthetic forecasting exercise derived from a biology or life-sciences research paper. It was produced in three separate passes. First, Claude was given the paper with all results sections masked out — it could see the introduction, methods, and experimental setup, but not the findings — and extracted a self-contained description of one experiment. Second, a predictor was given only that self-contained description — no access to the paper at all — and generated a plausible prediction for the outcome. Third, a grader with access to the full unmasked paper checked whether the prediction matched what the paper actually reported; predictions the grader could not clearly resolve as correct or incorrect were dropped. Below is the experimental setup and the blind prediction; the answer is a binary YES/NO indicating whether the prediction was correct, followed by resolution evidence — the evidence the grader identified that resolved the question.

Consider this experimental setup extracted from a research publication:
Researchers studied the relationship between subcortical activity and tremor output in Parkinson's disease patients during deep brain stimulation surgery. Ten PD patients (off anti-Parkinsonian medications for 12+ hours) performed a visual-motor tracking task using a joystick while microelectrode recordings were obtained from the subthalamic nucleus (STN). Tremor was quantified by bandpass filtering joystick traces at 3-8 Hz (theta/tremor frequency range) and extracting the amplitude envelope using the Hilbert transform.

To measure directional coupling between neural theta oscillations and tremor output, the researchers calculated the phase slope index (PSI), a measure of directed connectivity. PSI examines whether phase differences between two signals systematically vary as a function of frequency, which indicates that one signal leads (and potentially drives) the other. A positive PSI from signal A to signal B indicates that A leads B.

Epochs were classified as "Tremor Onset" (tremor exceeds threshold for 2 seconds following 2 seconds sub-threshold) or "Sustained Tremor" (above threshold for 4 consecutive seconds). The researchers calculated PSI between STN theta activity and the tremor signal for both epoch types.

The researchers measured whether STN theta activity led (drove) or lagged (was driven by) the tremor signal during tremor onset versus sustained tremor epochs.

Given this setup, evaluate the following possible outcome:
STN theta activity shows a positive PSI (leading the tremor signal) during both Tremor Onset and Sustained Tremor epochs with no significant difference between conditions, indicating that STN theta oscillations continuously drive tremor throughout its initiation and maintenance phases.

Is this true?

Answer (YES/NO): NO